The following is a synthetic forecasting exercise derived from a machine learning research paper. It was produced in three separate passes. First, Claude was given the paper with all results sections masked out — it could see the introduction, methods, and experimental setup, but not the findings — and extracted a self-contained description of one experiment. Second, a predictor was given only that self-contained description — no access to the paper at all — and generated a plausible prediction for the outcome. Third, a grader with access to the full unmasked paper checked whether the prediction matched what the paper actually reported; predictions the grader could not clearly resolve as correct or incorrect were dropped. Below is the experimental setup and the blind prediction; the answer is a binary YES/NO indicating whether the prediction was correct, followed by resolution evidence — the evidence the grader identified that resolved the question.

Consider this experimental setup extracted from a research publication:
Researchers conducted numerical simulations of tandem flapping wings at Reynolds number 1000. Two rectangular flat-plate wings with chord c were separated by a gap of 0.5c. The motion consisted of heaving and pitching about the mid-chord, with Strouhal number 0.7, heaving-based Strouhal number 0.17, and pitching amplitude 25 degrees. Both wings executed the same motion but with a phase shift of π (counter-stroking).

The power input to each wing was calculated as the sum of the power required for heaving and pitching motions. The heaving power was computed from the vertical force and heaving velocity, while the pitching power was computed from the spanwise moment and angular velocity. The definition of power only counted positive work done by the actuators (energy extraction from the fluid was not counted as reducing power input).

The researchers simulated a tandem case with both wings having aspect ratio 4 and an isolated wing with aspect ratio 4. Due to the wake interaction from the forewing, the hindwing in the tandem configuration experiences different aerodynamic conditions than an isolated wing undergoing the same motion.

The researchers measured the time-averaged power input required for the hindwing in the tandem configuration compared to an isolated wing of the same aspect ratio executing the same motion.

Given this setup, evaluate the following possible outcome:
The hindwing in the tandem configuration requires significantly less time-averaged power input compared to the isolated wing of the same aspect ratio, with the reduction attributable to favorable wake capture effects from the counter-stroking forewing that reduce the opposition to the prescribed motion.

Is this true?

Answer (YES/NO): NO